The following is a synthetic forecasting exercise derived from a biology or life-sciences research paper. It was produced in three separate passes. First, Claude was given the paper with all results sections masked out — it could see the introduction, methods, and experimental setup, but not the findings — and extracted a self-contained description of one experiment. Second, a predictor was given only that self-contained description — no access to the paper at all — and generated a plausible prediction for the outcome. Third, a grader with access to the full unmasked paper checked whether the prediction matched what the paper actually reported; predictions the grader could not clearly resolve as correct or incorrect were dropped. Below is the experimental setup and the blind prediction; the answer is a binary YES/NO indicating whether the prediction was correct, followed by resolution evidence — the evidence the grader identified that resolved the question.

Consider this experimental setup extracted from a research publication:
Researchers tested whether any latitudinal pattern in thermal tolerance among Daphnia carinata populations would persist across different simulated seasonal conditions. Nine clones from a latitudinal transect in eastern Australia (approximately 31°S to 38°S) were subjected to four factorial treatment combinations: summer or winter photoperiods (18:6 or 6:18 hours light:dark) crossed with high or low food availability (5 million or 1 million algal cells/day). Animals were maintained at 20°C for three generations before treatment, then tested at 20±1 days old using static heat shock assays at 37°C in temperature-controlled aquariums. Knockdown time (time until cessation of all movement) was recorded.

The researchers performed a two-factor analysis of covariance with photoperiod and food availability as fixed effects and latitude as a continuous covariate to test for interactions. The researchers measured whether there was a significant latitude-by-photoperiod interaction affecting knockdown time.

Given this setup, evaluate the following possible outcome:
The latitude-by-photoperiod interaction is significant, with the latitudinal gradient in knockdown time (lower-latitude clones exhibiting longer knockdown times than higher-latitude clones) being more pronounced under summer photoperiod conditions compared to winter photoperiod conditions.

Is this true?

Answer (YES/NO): NO